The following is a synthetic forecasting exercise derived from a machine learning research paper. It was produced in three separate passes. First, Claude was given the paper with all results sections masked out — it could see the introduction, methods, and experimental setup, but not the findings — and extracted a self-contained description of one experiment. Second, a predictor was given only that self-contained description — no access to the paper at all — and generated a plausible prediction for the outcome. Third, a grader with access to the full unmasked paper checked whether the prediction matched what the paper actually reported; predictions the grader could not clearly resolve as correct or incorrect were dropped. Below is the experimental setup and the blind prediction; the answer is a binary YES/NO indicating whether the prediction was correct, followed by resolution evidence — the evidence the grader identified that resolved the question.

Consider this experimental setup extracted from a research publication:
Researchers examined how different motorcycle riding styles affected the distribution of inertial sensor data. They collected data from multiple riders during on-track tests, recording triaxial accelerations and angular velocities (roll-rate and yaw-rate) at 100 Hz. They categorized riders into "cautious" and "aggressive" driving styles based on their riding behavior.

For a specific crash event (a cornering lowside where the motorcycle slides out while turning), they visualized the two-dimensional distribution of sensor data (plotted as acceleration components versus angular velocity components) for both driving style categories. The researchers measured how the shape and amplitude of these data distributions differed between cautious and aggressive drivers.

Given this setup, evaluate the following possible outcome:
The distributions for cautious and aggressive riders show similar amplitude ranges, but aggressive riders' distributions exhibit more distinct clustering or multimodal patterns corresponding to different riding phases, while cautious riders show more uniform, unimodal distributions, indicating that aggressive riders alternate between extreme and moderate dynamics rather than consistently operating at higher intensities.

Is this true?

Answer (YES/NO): NO